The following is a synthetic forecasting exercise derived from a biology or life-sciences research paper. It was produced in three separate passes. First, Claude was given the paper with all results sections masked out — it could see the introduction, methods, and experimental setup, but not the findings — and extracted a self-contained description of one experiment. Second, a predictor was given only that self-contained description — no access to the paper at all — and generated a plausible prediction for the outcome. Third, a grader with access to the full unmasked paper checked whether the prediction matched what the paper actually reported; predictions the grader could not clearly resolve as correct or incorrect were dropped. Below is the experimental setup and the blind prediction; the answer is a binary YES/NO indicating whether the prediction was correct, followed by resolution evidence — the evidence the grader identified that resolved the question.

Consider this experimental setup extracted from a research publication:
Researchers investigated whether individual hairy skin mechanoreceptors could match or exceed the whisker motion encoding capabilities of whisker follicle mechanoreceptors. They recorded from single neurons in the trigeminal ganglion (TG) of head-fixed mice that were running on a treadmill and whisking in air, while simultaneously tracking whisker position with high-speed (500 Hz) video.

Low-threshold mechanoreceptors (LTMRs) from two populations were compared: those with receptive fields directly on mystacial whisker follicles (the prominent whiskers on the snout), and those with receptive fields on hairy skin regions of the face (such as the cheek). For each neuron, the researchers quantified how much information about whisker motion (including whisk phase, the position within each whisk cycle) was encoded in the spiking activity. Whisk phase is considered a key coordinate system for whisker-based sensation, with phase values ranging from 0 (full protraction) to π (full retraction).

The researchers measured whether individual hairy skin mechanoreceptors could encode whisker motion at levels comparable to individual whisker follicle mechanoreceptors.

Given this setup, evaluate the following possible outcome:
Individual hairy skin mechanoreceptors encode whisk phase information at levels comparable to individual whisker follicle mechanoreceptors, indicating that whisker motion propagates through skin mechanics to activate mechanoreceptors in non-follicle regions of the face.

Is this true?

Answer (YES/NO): YES